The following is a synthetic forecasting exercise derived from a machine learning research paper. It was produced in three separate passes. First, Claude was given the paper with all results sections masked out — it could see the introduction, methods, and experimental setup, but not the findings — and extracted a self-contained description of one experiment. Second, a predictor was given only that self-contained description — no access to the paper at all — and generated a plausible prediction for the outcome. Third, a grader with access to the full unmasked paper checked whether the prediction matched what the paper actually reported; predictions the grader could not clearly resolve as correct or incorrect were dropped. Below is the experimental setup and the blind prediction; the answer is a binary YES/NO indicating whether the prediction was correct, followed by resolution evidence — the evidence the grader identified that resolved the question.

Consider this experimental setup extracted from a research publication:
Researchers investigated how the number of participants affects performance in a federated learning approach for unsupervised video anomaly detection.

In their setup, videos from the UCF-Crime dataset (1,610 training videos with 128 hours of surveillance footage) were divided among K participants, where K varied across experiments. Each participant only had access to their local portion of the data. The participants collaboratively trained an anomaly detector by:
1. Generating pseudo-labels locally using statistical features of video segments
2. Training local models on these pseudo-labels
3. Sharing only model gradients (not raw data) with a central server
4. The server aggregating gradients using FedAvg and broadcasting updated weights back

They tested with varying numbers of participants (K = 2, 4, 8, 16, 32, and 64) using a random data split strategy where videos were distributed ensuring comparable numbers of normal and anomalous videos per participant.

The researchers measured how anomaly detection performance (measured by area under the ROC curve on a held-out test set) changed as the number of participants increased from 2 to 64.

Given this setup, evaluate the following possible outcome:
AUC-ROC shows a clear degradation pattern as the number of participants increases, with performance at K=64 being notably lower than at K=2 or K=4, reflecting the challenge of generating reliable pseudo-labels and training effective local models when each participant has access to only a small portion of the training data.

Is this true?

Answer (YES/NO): YES